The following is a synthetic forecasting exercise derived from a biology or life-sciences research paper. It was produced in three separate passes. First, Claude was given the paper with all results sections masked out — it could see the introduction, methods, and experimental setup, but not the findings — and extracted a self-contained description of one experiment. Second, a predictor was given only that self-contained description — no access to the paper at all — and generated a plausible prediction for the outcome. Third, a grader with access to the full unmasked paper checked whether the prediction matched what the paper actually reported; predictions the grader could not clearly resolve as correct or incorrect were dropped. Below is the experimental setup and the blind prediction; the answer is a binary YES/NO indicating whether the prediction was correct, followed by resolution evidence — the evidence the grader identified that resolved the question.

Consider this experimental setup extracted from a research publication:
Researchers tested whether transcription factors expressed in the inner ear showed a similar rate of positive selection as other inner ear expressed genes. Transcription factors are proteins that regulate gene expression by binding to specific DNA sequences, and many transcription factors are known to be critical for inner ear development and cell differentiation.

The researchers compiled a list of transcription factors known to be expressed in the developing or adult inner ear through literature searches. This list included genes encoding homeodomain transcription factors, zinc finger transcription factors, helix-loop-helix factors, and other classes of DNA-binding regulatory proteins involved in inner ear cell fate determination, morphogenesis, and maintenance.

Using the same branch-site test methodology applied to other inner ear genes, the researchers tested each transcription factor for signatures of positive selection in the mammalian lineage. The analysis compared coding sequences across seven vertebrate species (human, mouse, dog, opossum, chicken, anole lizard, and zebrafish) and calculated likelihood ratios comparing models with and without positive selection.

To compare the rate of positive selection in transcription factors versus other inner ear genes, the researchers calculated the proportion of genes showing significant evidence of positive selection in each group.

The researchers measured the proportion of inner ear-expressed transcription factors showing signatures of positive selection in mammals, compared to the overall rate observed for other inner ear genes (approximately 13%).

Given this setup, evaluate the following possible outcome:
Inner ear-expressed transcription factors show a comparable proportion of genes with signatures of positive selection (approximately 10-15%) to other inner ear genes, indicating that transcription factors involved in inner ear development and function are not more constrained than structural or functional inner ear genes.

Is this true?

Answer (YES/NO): NO